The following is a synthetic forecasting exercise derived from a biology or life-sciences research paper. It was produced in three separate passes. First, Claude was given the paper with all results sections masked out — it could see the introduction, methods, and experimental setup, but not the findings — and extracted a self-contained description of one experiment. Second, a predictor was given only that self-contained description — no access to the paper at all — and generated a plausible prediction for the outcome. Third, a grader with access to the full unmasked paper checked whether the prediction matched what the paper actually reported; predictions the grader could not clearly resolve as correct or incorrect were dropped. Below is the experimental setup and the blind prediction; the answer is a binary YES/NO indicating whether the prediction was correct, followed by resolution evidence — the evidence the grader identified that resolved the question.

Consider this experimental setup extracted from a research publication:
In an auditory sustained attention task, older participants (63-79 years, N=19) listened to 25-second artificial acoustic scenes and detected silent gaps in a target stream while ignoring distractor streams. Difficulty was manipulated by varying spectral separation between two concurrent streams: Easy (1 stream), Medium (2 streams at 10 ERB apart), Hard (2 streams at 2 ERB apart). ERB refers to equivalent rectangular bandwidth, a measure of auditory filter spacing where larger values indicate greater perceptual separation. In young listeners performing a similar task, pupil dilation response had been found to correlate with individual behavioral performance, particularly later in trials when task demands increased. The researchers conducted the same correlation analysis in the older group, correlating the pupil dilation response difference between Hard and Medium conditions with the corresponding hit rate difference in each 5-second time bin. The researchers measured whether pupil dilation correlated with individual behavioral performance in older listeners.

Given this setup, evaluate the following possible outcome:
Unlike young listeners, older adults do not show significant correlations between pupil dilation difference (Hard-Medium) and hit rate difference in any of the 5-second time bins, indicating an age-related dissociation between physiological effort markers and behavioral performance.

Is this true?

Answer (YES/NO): YES